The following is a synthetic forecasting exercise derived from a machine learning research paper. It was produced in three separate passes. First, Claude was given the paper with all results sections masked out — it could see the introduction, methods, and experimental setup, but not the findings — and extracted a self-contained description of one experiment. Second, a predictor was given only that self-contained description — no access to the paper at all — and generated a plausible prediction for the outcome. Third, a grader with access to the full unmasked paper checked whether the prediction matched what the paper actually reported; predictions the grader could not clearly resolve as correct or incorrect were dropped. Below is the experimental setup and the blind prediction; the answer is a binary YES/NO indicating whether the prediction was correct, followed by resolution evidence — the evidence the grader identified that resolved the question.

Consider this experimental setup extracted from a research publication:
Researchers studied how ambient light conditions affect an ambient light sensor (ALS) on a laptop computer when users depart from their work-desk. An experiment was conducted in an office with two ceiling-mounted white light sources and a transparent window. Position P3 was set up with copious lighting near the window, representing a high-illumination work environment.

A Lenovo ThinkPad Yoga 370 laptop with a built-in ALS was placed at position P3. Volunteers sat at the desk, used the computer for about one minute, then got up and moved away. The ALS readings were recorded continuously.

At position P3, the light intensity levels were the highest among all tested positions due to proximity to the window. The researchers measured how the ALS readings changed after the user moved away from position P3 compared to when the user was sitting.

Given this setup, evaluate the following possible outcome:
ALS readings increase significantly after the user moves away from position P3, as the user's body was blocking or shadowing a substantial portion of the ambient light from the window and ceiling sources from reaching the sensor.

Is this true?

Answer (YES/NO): NO